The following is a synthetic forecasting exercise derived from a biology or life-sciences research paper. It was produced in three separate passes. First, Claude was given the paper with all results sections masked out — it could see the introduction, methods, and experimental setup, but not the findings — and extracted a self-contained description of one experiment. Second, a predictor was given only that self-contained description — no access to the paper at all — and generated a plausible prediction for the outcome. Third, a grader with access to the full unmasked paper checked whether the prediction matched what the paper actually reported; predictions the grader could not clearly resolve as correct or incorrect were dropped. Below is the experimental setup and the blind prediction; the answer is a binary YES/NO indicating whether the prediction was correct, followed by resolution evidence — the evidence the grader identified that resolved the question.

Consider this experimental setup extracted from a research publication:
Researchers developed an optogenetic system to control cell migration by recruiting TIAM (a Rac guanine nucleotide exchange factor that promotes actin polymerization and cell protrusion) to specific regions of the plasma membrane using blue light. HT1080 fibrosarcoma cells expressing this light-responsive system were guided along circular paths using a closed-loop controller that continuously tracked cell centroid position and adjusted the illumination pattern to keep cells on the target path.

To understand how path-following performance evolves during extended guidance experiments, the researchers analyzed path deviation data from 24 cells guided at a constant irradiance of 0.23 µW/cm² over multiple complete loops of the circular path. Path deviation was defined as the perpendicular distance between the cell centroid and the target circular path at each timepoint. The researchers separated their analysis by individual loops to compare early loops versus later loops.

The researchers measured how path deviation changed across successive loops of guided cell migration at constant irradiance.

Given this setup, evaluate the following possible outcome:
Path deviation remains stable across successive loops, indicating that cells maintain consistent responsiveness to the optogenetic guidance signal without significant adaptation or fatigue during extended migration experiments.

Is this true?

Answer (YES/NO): YES